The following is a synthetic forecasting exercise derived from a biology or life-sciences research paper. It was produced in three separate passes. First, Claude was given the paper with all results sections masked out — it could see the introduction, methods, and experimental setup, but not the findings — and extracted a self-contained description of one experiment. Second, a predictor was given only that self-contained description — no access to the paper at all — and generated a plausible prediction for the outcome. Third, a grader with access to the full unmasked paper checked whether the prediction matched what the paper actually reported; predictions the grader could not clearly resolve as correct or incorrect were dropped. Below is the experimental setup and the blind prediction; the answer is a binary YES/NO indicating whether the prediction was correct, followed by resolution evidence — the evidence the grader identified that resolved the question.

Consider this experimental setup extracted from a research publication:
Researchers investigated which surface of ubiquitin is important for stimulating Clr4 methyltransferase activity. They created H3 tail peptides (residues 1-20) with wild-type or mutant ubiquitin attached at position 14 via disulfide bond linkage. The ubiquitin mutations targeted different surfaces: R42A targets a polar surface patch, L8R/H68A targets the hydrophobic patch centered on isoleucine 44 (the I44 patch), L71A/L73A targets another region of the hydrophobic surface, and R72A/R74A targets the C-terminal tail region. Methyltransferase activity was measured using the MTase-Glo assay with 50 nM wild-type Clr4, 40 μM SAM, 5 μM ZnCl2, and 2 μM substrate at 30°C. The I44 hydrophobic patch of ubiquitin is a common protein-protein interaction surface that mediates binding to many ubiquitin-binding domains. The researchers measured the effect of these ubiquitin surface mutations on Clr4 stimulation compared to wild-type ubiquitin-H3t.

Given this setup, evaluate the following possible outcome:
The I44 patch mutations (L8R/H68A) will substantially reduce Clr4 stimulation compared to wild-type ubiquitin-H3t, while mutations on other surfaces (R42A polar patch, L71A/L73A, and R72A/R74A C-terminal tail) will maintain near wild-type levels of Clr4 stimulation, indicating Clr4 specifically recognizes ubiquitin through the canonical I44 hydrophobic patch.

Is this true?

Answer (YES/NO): NO